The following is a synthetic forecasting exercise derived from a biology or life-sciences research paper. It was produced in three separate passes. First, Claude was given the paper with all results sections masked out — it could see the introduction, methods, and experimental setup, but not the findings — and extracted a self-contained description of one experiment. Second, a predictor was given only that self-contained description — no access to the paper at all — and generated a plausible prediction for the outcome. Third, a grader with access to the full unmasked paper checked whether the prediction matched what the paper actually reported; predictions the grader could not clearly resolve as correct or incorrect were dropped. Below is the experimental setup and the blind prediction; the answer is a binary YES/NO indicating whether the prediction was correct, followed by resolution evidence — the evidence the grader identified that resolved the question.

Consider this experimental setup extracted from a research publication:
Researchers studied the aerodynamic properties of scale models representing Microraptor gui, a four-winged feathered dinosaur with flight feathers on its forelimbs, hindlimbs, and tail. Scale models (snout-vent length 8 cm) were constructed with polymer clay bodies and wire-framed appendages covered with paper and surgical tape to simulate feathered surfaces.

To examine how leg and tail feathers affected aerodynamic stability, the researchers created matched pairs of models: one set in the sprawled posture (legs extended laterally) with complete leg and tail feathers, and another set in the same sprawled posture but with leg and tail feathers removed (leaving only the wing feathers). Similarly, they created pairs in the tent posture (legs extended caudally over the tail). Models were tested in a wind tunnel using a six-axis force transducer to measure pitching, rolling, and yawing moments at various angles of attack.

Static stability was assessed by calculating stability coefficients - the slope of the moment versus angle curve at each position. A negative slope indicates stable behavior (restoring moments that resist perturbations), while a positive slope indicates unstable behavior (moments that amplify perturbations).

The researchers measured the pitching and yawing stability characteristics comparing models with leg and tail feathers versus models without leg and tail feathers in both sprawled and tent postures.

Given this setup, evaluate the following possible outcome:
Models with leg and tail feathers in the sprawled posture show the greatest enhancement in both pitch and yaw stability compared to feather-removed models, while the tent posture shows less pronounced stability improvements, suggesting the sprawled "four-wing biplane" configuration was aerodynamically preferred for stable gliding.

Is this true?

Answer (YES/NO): NO